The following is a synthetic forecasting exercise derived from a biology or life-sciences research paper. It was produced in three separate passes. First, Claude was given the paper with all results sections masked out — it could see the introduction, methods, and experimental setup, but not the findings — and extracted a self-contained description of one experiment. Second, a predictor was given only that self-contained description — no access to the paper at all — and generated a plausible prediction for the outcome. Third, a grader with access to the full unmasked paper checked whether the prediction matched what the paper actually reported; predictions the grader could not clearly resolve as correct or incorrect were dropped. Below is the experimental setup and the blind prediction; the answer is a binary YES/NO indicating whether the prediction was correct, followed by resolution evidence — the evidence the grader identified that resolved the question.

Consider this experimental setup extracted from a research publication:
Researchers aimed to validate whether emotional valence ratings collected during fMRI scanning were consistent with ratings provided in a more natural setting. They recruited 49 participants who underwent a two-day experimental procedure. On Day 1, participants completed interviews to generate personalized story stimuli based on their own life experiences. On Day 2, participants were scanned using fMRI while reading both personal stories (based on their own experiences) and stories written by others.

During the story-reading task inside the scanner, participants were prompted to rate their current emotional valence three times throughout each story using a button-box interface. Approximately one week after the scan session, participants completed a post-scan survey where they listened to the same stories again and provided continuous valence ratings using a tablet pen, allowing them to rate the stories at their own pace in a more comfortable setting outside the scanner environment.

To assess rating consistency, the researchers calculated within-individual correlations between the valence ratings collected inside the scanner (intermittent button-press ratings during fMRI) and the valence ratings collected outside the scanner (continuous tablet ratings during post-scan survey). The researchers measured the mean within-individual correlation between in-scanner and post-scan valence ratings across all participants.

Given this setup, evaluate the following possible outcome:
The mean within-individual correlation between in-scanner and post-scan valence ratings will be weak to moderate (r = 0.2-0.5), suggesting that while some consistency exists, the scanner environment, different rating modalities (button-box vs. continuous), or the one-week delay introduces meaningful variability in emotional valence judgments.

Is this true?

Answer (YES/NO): NO